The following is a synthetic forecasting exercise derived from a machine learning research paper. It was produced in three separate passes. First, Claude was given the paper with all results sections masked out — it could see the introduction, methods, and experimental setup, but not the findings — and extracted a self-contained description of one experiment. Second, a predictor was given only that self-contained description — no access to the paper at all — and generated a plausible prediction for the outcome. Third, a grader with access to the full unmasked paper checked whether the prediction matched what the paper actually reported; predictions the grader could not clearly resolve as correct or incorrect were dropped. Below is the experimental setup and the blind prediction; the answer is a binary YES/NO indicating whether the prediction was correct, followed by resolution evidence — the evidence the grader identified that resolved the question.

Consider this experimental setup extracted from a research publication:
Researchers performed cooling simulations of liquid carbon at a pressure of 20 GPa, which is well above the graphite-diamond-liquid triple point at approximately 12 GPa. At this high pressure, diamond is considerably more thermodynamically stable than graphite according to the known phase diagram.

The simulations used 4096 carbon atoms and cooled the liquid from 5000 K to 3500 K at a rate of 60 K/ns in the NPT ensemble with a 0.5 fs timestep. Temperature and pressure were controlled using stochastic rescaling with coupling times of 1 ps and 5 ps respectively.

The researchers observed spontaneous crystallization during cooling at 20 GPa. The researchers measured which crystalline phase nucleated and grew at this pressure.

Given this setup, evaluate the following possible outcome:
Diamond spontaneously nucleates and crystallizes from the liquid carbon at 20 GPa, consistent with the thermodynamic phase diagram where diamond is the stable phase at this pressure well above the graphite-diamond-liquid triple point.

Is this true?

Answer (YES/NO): YES